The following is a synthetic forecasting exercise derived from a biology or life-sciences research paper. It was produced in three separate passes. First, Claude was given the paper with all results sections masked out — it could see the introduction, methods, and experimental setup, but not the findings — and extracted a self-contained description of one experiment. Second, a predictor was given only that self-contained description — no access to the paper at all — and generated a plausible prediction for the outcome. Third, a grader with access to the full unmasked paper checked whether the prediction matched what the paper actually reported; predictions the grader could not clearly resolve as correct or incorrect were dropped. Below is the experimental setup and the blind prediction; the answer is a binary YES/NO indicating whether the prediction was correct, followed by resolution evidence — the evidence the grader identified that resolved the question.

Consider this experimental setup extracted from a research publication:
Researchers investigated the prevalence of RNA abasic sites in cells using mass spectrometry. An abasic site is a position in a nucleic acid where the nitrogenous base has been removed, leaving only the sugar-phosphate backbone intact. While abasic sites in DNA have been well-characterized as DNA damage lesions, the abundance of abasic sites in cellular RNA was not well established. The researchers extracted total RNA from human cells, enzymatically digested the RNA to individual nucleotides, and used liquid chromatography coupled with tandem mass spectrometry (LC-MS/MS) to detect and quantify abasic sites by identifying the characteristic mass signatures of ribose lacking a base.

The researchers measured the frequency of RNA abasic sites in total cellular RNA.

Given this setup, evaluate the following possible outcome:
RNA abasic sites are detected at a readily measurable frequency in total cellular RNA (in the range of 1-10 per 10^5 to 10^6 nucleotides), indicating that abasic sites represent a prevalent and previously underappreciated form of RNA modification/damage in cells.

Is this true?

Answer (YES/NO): YES